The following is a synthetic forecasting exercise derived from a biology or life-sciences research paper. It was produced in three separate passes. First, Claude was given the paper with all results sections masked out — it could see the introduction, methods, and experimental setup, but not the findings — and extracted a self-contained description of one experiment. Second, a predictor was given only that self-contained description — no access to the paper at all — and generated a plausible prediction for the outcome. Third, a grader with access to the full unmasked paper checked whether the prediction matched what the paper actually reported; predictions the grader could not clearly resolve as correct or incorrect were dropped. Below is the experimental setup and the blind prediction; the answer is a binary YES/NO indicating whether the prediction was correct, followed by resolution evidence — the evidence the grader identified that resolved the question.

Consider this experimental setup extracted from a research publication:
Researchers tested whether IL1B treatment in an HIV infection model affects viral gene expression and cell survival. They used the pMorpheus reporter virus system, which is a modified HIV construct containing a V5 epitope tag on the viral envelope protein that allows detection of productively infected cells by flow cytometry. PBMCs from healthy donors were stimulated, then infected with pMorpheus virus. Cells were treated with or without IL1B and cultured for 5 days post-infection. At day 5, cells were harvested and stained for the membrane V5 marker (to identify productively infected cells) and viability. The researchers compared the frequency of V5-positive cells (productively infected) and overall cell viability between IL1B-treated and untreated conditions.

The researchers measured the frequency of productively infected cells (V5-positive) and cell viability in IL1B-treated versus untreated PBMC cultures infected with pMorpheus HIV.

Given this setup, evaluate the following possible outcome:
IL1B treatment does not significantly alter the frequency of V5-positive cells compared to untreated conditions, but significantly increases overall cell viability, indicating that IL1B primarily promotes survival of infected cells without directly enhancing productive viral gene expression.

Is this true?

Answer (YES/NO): NO